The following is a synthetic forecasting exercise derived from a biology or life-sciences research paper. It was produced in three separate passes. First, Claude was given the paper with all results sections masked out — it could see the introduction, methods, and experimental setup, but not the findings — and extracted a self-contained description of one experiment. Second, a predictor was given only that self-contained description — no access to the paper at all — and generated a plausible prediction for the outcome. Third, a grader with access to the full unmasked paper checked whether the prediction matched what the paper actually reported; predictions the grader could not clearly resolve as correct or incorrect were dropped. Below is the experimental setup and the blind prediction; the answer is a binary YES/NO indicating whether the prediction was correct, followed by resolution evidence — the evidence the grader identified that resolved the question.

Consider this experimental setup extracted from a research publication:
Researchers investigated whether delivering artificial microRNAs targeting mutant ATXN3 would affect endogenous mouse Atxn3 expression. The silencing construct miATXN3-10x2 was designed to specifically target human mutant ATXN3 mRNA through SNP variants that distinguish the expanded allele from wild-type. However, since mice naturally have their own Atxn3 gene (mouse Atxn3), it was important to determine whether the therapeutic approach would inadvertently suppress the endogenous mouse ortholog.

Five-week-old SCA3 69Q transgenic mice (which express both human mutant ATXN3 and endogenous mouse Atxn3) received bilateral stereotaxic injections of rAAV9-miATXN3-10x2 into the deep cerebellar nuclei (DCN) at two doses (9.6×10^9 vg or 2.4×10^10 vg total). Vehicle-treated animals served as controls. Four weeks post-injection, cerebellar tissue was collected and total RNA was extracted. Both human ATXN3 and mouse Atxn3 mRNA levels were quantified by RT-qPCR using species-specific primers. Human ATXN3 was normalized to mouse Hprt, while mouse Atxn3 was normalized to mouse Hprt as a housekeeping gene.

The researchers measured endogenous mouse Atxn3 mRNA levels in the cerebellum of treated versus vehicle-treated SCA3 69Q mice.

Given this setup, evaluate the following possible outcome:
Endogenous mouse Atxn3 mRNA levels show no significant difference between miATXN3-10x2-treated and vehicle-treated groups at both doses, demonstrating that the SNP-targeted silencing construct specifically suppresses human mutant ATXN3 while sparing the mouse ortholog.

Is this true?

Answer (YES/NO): YES